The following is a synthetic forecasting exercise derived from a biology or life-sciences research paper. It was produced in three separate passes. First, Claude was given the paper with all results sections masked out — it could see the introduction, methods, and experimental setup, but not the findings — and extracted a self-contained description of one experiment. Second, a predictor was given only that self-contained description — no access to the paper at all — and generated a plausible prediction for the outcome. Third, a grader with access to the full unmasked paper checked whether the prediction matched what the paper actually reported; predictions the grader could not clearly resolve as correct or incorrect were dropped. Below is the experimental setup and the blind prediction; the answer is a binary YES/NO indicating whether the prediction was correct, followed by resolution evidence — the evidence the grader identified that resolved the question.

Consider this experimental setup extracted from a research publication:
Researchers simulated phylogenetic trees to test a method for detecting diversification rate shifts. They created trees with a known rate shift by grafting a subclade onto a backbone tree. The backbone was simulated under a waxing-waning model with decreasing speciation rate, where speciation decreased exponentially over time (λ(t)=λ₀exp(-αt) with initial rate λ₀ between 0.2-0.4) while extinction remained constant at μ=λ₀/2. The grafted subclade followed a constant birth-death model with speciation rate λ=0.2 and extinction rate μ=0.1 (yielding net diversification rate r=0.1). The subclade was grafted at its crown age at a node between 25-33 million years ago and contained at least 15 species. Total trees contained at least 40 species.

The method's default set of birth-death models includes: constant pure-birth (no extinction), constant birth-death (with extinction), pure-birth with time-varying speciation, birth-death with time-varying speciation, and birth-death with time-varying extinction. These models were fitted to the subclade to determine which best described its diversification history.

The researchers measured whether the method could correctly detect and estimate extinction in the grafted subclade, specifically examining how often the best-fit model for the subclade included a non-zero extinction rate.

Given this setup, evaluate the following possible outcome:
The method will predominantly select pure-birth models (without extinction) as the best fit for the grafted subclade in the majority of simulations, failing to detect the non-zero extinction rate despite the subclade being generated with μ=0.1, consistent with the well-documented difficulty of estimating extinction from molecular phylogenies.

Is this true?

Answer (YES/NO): YES